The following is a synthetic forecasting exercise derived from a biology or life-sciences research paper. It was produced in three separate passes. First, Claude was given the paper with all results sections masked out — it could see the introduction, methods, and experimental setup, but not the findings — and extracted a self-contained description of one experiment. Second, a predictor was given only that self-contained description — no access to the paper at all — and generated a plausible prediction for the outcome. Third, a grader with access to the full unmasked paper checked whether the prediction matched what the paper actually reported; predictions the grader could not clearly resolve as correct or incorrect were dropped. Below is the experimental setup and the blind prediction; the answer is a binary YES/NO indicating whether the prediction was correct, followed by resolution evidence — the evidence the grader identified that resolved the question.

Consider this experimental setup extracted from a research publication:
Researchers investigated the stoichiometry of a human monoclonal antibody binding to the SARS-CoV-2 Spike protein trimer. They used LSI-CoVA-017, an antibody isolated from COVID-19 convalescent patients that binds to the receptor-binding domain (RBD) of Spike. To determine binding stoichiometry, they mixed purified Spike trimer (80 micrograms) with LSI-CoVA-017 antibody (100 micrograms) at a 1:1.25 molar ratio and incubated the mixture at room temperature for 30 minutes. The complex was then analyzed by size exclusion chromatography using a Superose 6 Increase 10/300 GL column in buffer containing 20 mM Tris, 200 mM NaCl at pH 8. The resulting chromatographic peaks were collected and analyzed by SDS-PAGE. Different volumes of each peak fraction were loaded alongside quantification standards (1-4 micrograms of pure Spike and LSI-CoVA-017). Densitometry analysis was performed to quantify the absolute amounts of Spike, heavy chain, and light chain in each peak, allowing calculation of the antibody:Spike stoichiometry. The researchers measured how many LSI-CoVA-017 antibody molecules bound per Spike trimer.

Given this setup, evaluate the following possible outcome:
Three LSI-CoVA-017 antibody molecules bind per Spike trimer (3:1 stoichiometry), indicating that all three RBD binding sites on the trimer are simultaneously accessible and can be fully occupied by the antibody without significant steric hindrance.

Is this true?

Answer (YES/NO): NO